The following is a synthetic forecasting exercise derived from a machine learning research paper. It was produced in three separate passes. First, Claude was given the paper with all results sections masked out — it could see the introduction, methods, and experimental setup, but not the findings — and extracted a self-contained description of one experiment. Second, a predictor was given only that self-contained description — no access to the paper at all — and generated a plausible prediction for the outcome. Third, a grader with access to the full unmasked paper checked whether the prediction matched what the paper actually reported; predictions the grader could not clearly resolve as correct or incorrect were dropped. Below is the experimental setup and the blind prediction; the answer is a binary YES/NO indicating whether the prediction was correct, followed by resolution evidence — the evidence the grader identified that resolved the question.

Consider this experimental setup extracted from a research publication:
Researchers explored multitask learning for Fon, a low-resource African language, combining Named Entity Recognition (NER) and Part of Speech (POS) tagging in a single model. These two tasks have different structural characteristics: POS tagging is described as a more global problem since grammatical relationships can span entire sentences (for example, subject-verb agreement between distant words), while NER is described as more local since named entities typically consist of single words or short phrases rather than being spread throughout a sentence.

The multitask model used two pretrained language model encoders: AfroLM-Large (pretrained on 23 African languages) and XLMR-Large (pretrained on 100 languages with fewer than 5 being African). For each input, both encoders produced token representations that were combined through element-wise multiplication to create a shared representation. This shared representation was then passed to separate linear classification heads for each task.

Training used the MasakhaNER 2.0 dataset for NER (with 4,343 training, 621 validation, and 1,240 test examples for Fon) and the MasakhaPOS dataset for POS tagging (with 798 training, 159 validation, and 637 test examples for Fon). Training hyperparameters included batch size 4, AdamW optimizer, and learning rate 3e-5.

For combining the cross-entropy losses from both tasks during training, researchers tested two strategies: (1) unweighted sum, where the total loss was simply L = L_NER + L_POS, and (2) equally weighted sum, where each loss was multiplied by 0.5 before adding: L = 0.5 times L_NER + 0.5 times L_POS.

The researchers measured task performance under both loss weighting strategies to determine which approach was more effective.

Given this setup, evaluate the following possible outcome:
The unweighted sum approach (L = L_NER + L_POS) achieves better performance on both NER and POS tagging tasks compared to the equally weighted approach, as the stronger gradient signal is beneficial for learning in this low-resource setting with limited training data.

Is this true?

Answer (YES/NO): NO